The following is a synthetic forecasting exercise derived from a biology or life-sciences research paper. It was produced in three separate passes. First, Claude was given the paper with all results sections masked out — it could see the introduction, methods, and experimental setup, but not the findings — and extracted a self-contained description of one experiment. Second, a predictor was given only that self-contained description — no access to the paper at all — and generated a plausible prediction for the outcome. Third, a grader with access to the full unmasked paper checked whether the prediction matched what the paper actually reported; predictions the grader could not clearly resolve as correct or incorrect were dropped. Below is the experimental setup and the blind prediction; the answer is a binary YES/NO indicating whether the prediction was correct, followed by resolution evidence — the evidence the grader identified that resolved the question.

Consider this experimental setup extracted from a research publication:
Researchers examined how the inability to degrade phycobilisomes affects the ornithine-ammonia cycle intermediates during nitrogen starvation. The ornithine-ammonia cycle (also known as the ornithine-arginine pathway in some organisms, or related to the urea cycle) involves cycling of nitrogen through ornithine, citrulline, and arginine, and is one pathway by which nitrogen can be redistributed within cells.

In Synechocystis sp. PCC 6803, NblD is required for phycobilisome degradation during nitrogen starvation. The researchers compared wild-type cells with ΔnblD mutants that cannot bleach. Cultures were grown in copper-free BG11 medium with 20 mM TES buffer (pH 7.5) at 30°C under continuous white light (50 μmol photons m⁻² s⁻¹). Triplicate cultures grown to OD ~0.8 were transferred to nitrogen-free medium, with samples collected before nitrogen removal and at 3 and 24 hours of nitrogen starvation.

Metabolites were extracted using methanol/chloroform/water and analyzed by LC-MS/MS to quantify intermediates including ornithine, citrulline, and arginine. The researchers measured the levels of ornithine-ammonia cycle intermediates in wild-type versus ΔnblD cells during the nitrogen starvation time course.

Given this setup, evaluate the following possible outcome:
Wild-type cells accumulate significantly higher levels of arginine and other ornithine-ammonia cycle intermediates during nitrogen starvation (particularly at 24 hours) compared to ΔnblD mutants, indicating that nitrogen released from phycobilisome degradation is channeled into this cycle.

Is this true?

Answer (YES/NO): NO